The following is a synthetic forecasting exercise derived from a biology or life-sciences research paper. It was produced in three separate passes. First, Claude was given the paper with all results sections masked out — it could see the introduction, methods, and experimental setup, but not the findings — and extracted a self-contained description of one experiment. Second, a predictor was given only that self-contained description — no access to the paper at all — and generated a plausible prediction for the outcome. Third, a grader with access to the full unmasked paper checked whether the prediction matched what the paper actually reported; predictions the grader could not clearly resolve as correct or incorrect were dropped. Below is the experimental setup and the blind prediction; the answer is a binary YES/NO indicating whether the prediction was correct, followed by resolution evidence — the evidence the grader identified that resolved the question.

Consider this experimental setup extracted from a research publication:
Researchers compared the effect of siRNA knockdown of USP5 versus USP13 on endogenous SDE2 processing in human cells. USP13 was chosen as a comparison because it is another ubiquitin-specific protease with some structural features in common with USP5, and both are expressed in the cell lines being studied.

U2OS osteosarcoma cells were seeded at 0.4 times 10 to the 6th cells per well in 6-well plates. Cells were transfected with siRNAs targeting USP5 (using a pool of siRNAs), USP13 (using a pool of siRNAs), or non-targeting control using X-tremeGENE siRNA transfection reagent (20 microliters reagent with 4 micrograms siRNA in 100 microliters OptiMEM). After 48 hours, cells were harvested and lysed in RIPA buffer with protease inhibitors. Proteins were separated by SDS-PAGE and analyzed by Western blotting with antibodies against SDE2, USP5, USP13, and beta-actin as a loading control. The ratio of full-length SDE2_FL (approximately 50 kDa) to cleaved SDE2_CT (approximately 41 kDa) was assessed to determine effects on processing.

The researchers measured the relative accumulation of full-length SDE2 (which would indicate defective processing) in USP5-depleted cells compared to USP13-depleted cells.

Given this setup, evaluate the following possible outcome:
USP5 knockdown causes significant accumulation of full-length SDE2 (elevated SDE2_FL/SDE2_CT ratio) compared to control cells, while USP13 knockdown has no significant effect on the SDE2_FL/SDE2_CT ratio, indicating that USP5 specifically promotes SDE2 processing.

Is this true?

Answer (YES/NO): YES